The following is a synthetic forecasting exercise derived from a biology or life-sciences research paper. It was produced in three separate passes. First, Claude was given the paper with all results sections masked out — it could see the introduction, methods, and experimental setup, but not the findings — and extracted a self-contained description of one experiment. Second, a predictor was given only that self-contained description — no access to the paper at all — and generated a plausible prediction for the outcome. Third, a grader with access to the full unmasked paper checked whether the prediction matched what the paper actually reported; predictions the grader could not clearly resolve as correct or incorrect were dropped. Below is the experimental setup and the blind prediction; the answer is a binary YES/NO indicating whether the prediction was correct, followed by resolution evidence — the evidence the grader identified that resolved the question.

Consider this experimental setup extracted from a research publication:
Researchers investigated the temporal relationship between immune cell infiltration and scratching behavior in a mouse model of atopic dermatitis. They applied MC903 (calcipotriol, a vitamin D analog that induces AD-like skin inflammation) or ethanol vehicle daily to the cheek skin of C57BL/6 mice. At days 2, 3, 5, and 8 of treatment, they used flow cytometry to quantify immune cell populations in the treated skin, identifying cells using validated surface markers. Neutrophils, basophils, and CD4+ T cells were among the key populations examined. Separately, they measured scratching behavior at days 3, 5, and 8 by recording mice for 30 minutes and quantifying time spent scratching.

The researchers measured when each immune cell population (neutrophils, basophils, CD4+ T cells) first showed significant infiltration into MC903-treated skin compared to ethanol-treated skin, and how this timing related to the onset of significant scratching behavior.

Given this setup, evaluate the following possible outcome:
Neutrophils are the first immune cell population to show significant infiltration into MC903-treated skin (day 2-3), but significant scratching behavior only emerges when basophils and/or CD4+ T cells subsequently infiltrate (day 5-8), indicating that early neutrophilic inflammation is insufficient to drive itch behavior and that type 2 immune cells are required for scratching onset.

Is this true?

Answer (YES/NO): NO